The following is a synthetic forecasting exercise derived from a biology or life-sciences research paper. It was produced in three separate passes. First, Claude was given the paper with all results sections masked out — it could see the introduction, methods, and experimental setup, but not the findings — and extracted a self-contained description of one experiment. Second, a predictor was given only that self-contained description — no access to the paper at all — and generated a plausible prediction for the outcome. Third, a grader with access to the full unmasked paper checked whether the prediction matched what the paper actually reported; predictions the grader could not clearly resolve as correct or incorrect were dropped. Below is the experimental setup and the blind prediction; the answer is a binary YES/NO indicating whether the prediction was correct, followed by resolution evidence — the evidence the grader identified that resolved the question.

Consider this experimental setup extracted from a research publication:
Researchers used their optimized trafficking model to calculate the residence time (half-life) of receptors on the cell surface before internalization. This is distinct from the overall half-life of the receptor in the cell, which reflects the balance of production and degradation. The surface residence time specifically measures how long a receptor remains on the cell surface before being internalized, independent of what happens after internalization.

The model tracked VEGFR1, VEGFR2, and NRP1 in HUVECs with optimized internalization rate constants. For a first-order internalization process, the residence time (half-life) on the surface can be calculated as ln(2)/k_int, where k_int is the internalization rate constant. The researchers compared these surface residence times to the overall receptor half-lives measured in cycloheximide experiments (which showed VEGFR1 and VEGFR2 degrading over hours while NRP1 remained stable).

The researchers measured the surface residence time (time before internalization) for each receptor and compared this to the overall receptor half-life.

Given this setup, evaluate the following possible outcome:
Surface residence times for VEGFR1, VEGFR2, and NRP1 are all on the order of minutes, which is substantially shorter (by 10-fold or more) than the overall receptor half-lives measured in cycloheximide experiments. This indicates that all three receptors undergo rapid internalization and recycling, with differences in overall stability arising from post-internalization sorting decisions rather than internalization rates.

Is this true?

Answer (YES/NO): NO